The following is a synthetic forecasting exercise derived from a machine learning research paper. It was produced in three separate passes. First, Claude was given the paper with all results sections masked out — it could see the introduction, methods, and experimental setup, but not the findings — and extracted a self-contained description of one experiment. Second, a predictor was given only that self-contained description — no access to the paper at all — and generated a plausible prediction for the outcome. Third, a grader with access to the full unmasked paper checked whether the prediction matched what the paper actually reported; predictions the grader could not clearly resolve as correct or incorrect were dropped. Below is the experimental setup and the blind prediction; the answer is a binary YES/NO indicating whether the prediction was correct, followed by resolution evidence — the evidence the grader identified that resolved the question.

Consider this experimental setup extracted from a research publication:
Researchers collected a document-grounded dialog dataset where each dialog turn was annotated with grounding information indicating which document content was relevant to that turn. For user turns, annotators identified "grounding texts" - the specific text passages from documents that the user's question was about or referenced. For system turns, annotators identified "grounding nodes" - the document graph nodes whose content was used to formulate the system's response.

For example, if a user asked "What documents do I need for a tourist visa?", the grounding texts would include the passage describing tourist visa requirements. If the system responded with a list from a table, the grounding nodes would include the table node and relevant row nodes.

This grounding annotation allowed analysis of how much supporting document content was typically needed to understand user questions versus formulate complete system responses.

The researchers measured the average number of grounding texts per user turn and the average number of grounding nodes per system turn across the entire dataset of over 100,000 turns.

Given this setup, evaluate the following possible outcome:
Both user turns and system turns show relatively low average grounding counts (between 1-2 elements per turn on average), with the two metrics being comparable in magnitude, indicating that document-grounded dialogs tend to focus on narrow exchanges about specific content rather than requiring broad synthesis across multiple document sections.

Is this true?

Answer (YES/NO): YES